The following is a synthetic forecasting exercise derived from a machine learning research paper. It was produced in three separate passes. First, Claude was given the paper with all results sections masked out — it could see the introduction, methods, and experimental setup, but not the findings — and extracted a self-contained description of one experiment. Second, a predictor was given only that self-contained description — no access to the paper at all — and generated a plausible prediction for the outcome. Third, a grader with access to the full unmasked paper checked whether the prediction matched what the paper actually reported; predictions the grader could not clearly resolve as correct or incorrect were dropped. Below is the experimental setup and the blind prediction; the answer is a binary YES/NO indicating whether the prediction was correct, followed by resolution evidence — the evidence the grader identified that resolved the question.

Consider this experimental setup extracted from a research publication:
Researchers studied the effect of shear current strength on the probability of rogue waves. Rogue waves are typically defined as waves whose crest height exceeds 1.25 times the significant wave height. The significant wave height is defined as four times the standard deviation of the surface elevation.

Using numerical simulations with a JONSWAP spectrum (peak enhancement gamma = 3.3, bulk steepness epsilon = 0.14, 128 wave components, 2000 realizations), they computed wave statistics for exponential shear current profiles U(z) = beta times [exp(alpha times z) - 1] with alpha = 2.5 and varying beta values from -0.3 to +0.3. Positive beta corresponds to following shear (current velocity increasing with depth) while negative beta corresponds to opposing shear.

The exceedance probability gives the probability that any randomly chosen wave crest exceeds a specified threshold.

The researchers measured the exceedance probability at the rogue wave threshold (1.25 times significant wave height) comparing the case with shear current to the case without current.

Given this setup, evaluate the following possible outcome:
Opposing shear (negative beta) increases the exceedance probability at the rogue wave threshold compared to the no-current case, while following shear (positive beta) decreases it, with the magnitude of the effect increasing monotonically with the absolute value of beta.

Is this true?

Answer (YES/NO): NO